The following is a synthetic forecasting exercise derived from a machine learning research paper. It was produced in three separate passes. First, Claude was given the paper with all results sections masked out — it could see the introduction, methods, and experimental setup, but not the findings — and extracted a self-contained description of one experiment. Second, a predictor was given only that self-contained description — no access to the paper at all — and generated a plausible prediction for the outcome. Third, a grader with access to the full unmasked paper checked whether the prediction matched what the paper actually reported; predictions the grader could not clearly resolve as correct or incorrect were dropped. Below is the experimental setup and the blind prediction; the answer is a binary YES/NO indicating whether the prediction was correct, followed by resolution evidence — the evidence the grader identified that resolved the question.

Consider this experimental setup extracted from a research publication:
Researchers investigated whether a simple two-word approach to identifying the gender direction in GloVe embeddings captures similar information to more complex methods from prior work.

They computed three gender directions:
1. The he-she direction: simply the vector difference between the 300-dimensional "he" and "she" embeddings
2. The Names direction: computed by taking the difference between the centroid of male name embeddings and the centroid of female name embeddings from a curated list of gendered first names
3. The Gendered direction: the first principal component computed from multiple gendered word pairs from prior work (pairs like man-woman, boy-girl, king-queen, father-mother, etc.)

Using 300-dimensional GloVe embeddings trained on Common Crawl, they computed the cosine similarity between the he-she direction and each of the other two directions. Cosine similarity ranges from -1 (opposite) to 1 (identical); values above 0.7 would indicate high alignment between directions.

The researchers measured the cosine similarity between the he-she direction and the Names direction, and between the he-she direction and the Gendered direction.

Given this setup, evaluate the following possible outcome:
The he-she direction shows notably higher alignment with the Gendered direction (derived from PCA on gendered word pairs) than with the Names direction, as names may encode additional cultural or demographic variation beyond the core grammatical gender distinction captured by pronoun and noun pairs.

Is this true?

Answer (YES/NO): NO